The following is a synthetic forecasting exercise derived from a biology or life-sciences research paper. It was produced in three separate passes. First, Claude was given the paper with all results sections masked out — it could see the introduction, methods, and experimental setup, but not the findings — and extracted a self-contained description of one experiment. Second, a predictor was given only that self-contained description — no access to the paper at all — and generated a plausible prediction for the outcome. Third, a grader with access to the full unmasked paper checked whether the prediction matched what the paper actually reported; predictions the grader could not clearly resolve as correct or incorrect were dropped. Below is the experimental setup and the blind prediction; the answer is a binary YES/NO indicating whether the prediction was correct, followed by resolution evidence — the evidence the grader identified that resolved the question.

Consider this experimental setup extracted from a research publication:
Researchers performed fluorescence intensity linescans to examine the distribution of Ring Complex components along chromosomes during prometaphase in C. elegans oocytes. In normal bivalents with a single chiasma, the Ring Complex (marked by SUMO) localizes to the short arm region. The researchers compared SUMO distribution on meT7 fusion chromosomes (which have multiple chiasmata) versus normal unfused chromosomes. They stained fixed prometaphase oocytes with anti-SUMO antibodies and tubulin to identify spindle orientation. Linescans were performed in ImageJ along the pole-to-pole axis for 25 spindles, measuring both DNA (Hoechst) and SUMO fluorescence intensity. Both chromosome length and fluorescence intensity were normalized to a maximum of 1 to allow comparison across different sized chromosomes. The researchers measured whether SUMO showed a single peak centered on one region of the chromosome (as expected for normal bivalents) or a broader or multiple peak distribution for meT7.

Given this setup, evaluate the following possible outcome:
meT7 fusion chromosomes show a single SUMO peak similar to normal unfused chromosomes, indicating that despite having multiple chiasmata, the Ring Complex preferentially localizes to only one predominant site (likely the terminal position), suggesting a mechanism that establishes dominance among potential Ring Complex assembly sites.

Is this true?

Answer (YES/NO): NO